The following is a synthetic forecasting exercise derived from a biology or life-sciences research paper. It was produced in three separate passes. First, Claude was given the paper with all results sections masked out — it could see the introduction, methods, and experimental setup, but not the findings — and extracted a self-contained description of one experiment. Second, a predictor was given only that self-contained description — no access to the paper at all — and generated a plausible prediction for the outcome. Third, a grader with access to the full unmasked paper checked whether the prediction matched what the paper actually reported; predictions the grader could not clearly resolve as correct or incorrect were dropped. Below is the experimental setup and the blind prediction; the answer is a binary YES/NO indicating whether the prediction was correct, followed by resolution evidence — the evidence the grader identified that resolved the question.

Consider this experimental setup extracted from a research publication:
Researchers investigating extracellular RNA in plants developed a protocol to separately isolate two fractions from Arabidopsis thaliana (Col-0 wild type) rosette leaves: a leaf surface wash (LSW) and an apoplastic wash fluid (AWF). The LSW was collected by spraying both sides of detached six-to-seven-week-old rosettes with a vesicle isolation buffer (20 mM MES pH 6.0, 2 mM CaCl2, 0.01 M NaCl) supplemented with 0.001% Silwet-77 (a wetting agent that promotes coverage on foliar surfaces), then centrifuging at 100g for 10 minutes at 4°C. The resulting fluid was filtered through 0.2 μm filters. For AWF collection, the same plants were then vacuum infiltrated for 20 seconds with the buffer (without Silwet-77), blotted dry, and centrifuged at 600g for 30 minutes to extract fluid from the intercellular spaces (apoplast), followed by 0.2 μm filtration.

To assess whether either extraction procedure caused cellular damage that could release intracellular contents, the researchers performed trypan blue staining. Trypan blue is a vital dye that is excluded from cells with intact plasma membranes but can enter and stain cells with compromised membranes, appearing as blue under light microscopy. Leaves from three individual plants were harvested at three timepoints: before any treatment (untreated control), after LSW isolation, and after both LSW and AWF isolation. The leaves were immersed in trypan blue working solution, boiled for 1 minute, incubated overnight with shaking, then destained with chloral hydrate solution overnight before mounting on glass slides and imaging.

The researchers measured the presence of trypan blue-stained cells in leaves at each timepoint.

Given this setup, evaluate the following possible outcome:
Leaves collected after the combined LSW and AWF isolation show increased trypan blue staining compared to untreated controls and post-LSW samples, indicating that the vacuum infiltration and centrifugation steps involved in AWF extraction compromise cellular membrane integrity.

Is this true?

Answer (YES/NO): NO